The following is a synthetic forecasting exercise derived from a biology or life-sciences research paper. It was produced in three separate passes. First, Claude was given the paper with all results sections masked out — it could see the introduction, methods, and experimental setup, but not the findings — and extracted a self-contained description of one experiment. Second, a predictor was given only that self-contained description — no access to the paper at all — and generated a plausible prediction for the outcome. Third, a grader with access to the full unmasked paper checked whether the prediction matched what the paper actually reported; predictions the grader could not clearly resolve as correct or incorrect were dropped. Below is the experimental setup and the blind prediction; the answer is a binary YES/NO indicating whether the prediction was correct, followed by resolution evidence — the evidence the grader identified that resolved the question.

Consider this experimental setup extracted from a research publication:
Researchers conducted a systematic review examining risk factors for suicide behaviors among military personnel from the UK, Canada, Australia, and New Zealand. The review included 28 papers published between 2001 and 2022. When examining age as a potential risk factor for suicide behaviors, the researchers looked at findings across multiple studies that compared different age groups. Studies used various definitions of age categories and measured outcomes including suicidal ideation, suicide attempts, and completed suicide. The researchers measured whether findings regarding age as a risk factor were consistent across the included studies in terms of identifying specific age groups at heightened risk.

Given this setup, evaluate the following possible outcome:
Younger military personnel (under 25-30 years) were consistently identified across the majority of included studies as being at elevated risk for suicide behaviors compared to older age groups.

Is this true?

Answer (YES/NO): NO